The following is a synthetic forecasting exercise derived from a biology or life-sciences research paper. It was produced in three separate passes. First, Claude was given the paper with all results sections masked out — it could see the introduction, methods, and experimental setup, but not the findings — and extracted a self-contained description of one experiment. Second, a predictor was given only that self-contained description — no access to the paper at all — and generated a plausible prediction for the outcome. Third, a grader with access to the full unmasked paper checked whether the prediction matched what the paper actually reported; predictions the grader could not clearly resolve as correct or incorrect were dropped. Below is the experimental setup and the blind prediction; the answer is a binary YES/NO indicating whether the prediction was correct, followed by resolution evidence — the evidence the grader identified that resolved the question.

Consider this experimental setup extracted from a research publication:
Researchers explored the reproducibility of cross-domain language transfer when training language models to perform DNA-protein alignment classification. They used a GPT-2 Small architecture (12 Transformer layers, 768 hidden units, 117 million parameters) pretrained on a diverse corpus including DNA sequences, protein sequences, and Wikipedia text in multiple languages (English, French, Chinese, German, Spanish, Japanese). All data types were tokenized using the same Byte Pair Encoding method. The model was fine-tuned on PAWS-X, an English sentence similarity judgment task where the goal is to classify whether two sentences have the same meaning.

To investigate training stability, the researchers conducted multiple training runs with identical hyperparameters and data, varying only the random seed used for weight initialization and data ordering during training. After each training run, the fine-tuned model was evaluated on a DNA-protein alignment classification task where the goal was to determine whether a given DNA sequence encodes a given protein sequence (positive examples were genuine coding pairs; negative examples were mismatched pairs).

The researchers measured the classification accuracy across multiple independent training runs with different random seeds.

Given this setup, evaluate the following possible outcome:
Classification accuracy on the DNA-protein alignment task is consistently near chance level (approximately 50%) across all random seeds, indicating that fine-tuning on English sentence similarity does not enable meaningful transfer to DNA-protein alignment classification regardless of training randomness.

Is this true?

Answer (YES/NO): NO